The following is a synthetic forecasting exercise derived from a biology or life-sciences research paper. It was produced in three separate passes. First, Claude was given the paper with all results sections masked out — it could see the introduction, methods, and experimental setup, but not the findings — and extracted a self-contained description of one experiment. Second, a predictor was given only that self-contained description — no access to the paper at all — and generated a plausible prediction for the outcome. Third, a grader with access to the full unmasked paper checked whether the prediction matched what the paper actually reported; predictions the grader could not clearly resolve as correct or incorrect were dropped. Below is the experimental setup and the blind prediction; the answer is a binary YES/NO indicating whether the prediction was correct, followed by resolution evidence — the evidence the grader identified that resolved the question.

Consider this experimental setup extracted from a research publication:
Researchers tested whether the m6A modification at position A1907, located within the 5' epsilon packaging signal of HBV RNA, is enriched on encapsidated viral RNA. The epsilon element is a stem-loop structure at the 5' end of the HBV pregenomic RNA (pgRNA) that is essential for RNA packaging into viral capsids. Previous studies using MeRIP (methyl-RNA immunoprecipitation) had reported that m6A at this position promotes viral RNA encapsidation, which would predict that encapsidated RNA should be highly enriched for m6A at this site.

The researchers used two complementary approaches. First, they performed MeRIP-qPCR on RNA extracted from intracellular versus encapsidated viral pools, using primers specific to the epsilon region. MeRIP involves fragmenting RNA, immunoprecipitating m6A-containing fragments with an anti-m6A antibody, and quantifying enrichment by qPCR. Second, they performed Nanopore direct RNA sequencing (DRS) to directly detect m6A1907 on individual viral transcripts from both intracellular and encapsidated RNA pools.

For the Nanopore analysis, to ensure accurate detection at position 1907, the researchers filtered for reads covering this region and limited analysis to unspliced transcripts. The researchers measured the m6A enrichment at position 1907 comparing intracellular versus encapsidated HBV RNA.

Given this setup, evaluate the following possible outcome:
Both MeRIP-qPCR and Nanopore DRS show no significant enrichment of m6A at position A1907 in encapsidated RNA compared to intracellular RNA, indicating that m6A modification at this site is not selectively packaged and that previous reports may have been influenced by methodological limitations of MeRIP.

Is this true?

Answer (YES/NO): YES